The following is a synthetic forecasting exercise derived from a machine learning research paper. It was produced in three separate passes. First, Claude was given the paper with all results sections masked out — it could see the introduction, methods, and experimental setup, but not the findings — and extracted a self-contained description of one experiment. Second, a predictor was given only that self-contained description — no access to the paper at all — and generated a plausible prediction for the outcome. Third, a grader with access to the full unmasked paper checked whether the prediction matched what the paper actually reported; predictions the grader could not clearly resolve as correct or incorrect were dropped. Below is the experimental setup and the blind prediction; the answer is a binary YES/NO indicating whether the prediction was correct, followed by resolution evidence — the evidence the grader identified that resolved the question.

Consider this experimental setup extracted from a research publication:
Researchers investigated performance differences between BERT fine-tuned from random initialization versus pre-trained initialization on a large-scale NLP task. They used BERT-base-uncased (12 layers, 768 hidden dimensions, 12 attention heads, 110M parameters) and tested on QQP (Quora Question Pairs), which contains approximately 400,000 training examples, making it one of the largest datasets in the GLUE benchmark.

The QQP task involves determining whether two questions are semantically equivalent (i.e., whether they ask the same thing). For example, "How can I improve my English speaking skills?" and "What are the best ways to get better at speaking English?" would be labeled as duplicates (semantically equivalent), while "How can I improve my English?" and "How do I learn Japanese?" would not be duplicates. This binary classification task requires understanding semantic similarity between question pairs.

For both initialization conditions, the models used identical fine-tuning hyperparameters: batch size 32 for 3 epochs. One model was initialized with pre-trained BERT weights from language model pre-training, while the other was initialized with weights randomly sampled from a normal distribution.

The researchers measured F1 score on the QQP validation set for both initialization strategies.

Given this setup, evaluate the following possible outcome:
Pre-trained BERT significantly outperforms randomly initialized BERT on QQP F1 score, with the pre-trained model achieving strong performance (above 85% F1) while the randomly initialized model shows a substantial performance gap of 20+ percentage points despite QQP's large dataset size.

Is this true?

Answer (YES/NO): NO